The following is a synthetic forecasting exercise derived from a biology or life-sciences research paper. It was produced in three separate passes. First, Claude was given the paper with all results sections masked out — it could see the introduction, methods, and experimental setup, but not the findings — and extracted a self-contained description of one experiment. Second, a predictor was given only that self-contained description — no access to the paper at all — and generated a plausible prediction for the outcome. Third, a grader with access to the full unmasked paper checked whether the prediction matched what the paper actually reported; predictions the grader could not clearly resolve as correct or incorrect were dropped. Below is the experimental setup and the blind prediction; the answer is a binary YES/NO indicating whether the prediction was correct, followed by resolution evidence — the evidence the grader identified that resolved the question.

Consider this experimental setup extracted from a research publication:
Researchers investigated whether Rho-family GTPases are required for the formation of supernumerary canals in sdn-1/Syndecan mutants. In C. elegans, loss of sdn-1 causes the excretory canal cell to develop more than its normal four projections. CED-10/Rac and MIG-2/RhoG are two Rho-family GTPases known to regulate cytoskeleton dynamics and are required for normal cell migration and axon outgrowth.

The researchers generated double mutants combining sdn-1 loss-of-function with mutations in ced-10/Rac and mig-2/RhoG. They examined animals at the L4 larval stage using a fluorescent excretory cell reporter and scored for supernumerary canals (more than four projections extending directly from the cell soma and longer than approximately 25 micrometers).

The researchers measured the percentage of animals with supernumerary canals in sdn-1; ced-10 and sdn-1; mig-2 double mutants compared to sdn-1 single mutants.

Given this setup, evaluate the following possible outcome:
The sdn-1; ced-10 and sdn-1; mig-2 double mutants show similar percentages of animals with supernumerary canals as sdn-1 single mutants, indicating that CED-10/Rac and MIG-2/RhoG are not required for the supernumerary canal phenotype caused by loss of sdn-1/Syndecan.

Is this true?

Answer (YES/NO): NO